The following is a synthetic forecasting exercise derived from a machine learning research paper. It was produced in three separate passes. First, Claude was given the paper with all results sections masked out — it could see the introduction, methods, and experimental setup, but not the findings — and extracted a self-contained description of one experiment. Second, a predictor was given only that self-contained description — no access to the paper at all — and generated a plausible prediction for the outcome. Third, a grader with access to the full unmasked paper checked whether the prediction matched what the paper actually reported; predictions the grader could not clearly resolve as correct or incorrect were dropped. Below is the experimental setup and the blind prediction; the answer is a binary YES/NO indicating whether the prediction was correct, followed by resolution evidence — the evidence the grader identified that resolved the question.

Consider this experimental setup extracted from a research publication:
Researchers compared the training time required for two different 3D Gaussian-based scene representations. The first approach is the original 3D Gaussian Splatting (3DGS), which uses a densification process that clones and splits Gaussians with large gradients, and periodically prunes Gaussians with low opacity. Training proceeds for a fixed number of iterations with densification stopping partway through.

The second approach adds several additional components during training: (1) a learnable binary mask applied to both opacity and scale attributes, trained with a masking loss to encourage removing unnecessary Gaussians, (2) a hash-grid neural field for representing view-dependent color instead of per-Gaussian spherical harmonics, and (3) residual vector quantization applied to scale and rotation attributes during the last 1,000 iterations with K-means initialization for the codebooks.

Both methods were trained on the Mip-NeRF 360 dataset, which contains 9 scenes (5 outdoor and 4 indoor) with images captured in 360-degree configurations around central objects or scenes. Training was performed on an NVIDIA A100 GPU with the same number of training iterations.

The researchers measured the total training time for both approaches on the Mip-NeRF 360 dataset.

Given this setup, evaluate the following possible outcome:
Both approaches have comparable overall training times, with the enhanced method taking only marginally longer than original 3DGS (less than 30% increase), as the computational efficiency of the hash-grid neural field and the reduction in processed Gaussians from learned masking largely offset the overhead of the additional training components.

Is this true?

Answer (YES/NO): NO